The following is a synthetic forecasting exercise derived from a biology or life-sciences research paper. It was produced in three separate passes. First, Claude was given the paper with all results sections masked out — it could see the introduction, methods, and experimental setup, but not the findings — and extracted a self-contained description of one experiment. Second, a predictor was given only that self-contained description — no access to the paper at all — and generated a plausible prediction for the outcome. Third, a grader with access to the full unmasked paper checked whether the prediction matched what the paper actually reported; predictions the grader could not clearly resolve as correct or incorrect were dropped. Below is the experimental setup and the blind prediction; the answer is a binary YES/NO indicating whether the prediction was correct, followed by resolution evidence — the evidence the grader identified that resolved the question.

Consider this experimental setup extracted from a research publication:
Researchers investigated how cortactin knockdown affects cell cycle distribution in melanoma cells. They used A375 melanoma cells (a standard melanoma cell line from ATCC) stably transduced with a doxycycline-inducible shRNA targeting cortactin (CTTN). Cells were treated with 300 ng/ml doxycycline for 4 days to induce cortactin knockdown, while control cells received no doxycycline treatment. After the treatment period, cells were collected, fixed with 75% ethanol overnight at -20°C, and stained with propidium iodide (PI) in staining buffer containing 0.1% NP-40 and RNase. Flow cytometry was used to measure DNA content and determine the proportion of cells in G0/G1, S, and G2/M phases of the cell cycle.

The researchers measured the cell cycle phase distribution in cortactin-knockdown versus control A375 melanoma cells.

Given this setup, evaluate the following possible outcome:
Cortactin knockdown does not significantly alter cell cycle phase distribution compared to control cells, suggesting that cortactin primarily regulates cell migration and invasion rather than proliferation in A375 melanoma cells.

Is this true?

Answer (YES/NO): NO